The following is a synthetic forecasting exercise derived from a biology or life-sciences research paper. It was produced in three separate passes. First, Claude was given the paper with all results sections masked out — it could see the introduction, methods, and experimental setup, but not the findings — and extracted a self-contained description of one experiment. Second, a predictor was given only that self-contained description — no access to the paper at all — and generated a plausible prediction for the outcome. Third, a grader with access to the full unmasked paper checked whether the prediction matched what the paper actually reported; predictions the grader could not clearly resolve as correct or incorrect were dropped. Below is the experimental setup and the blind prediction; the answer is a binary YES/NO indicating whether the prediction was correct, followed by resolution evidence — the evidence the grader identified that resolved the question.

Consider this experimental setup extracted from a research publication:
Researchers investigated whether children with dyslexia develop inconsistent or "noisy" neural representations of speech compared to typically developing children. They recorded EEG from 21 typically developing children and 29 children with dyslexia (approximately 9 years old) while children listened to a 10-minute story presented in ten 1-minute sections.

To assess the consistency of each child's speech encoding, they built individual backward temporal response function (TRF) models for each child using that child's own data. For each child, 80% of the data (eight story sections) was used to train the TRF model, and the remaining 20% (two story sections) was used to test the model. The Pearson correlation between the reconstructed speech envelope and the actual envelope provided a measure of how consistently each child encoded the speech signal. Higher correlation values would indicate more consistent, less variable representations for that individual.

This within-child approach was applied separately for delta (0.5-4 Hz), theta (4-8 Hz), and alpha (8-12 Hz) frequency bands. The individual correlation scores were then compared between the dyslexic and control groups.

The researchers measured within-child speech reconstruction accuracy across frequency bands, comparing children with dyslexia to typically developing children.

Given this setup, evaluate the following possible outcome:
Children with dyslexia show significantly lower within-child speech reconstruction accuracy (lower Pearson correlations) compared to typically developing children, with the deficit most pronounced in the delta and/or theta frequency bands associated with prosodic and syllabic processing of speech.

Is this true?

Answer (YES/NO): NO